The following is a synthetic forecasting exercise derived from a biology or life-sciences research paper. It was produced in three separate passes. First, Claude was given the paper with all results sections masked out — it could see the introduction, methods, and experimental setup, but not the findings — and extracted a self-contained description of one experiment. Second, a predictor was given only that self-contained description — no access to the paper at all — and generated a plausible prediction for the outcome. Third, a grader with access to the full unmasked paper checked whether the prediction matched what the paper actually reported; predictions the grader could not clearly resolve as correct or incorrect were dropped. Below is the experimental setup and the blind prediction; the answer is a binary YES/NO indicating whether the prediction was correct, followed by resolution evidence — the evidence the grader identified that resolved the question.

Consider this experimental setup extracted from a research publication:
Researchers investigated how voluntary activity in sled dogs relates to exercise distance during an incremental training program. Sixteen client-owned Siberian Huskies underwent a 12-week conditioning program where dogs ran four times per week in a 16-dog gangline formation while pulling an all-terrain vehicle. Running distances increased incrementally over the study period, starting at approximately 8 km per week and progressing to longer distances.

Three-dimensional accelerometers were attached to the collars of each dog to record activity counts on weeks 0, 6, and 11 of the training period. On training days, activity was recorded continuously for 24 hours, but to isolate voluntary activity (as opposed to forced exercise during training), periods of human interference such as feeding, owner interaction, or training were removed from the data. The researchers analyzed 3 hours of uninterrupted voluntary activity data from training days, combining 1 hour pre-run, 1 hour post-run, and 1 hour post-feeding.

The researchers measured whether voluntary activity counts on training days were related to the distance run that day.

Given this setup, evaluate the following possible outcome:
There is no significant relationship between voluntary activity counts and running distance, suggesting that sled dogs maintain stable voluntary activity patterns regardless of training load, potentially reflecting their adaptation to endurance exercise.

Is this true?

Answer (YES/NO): NO